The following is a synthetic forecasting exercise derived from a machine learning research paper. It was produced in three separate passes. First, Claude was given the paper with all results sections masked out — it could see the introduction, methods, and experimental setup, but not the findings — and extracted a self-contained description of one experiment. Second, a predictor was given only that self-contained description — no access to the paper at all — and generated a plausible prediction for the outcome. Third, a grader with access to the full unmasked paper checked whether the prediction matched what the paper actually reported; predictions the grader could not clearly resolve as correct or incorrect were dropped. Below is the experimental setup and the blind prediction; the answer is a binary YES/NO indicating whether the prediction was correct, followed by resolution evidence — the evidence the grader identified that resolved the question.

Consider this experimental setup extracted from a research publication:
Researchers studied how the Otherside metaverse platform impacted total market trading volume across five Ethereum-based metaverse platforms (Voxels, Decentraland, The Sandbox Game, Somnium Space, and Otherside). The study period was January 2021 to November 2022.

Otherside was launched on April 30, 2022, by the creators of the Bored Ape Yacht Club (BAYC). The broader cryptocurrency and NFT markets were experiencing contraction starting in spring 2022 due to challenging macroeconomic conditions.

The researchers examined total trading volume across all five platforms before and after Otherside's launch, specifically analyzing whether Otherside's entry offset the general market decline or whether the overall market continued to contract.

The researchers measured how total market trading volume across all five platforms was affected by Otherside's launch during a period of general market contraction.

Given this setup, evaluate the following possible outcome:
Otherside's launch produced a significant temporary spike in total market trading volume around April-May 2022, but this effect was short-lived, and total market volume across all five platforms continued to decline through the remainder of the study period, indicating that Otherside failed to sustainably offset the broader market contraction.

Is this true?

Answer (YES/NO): NO